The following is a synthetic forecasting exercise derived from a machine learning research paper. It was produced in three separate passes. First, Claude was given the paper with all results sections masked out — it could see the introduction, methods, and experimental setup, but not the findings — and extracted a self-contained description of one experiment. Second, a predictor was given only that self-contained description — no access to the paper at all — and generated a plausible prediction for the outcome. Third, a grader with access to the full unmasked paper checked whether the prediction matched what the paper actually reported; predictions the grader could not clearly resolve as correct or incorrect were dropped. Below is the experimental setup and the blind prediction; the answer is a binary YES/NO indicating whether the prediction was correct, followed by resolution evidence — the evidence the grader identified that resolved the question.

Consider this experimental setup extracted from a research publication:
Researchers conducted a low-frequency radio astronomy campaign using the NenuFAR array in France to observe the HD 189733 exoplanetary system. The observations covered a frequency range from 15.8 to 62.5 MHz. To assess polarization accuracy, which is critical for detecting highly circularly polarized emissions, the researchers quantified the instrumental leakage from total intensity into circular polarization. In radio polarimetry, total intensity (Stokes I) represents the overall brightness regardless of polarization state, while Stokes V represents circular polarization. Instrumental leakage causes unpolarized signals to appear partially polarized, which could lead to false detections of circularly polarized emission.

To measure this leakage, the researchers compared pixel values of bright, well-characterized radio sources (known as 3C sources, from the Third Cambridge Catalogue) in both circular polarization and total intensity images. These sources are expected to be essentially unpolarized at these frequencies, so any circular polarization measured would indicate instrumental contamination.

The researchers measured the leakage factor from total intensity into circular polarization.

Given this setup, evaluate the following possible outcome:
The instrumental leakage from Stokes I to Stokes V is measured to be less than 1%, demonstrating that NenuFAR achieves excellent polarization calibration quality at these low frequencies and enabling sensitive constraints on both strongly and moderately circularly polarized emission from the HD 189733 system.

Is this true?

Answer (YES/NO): YES